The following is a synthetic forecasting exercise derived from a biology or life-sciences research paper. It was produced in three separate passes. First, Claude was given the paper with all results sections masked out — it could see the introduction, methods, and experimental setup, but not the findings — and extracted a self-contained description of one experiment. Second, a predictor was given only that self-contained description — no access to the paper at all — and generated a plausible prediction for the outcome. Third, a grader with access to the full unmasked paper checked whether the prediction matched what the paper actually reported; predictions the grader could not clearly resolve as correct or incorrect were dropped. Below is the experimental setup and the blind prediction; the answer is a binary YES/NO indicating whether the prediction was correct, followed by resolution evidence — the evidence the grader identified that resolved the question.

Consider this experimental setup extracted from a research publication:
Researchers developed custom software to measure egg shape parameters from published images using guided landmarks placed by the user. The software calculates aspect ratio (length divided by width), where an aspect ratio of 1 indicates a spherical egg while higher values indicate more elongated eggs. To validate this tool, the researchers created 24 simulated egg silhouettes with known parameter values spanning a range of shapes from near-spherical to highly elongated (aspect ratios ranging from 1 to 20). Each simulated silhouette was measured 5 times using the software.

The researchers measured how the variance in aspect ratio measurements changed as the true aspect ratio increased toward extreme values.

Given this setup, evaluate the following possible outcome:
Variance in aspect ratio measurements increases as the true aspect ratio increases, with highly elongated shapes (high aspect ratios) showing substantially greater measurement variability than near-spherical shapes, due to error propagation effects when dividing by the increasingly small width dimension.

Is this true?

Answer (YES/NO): YES